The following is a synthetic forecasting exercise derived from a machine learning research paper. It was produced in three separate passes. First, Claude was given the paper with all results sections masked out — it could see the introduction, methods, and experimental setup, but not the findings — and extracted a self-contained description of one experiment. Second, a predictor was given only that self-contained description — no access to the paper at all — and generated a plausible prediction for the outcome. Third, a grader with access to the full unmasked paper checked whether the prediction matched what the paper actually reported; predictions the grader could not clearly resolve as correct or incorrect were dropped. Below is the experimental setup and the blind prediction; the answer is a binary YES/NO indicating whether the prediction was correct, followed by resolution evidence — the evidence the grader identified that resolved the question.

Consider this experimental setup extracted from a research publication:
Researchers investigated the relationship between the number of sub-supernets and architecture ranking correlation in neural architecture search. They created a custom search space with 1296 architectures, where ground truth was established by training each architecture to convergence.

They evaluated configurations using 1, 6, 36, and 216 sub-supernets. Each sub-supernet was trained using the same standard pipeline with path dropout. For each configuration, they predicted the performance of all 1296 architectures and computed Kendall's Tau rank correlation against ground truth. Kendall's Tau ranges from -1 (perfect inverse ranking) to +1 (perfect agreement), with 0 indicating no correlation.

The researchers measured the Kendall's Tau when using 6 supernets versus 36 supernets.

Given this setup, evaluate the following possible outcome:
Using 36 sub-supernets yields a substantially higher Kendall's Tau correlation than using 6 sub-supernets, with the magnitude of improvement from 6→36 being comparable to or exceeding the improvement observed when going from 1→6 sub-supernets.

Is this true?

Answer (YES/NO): YES